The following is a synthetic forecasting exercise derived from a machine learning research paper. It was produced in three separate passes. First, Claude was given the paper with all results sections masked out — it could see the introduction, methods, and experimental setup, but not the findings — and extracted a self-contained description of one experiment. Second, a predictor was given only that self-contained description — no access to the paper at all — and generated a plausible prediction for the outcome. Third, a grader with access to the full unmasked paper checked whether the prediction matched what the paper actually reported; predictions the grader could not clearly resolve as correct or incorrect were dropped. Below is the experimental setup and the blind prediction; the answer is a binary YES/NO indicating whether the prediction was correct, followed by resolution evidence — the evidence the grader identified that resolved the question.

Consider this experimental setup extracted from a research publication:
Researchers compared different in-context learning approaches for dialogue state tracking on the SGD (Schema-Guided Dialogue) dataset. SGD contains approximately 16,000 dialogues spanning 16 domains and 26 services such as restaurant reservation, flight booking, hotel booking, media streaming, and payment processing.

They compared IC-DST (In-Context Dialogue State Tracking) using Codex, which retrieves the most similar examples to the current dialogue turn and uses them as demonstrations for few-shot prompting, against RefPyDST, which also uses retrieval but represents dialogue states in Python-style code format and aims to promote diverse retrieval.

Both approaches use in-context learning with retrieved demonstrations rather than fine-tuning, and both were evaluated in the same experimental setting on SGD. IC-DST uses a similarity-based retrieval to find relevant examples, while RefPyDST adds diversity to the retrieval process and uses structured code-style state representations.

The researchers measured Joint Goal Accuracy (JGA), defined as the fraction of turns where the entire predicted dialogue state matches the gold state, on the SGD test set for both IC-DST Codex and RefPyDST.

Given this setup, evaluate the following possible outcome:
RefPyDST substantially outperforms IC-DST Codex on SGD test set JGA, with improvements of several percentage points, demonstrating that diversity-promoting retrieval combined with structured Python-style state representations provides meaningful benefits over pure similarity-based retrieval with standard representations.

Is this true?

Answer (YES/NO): YES